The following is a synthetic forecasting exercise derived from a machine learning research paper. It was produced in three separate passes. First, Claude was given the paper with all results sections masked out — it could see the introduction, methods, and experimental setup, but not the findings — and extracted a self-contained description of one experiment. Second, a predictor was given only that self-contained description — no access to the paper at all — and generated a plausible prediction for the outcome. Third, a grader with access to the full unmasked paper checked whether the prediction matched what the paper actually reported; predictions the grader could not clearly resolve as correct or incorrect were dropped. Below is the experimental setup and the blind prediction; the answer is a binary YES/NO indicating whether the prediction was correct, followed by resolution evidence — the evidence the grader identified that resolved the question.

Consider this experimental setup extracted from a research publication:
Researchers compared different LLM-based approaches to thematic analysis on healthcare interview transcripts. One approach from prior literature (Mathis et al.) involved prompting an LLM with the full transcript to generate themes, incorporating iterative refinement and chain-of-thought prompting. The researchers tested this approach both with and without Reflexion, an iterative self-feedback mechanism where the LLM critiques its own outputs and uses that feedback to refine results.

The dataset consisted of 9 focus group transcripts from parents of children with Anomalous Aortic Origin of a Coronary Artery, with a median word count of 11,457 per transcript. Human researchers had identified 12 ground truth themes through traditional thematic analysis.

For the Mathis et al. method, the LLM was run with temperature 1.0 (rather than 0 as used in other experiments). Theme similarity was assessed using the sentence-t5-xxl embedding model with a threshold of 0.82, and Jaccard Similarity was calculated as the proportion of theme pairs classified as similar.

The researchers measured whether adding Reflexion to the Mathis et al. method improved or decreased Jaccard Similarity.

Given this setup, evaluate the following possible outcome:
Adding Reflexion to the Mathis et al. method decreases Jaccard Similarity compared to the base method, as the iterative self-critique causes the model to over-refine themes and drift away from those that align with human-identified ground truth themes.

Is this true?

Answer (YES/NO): NO